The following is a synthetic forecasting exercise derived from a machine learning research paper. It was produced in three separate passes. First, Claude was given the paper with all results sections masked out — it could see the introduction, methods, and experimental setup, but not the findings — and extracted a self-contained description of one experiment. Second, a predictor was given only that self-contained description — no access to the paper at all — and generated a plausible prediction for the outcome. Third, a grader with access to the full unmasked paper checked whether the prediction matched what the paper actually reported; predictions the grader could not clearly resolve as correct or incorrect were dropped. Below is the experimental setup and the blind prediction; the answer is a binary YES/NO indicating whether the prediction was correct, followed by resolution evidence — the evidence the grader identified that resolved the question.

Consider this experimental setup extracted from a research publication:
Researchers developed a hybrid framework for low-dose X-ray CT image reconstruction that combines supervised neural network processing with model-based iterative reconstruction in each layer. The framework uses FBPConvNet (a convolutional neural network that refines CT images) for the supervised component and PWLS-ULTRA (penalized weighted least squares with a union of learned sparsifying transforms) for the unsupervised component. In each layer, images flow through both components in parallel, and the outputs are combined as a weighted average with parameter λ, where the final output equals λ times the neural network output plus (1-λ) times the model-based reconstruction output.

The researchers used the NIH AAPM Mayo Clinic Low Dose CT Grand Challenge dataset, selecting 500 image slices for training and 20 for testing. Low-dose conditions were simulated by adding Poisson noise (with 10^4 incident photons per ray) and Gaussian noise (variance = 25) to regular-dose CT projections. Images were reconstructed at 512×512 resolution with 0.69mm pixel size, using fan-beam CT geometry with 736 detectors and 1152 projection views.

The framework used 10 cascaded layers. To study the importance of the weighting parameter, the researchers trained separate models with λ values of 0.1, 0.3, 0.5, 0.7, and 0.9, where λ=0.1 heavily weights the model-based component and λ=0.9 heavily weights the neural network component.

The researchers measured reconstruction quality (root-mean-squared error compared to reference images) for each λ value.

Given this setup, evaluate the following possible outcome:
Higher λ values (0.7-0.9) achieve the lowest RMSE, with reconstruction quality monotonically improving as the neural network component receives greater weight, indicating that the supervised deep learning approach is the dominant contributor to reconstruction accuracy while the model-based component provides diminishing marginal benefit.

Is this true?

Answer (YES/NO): NO